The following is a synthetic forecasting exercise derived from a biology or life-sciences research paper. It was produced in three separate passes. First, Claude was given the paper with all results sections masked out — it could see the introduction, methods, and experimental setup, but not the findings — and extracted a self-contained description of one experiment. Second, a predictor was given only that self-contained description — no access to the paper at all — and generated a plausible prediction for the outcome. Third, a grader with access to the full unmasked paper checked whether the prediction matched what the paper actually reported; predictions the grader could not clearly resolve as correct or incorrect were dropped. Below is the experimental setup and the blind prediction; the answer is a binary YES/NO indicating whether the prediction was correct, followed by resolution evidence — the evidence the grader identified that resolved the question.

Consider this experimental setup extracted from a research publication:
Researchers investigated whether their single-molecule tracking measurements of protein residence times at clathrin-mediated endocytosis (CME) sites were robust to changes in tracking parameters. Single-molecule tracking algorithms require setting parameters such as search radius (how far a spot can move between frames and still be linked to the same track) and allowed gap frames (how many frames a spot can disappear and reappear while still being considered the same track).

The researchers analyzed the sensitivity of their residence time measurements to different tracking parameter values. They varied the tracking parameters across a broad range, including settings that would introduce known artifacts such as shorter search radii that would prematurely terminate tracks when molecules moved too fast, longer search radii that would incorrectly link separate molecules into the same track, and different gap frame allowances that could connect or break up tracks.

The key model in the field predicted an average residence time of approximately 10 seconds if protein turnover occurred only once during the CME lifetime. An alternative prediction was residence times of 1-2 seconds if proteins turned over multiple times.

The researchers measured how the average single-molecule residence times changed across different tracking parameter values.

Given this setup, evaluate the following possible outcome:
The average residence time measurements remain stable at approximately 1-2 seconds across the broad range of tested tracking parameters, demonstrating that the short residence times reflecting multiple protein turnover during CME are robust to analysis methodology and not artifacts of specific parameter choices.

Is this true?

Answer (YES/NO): NO